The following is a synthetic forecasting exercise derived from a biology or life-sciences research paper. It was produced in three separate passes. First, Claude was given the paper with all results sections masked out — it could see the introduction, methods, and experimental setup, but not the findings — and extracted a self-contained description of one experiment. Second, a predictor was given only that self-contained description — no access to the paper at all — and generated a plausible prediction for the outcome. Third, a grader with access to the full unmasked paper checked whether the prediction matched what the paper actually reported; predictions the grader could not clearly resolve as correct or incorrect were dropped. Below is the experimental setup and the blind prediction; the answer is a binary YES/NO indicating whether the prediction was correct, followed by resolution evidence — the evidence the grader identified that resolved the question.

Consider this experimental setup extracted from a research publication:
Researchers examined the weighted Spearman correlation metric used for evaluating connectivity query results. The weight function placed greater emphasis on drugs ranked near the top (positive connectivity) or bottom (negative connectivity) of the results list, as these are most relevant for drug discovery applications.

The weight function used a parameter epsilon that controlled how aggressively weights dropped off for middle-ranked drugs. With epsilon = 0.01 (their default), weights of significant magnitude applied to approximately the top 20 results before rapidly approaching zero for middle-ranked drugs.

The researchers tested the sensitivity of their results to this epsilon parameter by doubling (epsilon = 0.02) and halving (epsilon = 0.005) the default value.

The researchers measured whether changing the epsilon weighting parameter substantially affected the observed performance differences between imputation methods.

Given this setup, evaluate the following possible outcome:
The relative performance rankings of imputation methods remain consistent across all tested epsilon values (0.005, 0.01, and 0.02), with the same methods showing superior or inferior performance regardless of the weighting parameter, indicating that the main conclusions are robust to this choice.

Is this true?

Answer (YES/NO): YES